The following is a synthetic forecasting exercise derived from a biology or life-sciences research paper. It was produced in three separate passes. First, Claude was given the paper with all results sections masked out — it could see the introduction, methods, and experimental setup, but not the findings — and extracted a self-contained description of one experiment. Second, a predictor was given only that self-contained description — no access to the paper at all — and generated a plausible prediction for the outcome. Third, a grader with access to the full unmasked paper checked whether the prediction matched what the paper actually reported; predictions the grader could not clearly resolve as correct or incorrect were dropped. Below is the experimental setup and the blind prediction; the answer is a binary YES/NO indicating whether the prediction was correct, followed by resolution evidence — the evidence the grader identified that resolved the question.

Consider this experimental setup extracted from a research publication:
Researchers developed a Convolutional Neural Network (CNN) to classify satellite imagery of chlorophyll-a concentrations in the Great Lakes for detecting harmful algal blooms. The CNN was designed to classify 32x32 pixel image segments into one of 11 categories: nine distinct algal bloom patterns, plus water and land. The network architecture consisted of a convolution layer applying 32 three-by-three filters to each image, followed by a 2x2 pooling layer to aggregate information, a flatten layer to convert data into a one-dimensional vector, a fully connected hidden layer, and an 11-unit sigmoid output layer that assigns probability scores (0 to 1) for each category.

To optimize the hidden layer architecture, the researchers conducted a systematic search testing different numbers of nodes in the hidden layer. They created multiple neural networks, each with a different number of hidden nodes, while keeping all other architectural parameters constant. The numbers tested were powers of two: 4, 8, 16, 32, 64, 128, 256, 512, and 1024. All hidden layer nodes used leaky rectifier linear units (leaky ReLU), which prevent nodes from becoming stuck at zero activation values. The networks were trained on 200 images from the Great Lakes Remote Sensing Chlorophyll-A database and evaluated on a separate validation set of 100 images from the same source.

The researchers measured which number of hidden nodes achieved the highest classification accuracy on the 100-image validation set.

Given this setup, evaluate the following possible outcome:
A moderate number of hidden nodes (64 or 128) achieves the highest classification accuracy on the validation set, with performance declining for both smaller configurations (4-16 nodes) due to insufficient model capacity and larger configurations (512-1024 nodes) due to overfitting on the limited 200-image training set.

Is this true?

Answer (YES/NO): YES